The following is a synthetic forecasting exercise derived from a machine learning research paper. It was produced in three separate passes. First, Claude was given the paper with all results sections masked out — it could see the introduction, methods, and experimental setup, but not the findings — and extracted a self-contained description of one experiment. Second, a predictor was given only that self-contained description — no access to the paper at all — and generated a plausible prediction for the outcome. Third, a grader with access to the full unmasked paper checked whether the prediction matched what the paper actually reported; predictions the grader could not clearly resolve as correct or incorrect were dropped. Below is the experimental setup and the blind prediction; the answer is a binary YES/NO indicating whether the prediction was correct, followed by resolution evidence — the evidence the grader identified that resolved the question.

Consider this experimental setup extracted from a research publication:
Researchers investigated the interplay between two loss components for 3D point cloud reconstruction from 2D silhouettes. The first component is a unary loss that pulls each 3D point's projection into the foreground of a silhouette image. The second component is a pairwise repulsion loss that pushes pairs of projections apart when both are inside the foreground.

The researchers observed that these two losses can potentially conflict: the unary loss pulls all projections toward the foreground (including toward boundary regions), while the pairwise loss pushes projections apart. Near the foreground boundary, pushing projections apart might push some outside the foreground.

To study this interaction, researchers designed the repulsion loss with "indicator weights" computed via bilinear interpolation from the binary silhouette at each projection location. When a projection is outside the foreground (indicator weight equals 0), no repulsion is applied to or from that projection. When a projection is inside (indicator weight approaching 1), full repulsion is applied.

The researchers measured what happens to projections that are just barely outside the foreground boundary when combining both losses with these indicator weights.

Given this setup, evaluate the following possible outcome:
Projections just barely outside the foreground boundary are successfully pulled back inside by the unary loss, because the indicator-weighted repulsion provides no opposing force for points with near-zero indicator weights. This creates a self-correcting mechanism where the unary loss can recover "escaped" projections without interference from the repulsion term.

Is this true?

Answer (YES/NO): YES